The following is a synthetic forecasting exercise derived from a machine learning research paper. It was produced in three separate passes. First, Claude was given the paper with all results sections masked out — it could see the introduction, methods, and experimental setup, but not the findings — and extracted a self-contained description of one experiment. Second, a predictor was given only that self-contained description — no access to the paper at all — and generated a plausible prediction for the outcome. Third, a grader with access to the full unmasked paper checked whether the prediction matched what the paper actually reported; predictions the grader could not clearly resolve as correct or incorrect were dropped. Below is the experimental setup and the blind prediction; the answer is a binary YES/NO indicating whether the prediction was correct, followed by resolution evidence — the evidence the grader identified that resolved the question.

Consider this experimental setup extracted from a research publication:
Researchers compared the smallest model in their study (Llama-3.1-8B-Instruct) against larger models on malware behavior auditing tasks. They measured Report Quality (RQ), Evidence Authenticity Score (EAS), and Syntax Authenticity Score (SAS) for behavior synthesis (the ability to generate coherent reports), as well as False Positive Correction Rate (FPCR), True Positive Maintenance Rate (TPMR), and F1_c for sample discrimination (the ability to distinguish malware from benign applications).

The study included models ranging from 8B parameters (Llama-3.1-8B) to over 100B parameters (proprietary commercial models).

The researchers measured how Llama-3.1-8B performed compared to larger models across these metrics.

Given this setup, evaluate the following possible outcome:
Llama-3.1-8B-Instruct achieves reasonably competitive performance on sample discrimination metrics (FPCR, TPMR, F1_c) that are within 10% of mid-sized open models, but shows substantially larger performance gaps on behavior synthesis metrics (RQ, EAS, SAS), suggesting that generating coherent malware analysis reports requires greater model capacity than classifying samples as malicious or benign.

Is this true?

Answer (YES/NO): NO